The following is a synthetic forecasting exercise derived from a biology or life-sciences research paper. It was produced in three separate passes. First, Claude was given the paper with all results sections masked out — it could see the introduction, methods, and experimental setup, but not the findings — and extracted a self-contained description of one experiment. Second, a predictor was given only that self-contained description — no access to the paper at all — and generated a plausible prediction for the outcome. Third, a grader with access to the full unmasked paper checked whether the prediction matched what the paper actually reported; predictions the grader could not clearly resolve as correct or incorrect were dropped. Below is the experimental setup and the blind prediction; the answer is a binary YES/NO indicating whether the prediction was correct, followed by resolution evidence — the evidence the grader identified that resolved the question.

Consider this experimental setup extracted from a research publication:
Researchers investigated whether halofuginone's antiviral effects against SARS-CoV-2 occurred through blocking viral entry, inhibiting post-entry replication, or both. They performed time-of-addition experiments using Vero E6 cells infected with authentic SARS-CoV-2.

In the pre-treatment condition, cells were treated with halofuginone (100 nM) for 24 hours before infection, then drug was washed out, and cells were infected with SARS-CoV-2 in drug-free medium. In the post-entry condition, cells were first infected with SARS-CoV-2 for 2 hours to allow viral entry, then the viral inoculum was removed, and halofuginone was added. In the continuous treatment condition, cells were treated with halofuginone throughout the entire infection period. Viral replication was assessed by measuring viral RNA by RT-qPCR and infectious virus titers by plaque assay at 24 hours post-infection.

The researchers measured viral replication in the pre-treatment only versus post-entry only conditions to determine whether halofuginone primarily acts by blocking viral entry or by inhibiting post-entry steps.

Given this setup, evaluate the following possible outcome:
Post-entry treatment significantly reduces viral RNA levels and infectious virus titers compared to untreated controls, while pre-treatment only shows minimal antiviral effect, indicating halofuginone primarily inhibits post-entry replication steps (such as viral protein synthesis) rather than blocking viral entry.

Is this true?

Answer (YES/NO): NO